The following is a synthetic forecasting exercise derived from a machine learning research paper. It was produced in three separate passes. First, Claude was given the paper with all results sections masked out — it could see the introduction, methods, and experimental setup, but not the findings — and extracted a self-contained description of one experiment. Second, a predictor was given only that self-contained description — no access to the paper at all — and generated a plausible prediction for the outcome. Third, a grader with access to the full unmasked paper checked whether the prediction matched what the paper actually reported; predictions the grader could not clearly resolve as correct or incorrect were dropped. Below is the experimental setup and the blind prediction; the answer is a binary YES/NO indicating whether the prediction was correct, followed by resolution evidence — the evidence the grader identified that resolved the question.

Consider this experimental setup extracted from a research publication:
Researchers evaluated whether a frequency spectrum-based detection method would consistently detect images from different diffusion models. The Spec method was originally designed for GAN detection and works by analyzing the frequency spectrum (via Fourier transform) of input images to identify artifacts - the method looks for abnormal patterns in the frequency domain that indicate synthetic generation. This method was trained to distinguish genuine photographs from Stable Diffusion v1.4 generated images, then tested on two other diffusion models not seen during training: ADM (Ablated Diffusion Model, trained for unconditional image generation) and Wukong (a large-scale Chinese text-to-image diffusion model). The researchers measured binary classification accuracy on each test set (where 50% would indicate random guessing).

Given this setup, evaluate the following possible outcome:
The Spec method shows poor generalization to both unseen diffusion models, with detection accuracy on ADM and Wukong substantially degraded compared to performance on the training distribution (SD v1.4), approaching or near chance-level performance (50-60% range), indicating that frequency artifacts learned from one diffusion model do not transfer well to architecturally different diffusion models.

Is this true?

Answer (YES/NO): NO